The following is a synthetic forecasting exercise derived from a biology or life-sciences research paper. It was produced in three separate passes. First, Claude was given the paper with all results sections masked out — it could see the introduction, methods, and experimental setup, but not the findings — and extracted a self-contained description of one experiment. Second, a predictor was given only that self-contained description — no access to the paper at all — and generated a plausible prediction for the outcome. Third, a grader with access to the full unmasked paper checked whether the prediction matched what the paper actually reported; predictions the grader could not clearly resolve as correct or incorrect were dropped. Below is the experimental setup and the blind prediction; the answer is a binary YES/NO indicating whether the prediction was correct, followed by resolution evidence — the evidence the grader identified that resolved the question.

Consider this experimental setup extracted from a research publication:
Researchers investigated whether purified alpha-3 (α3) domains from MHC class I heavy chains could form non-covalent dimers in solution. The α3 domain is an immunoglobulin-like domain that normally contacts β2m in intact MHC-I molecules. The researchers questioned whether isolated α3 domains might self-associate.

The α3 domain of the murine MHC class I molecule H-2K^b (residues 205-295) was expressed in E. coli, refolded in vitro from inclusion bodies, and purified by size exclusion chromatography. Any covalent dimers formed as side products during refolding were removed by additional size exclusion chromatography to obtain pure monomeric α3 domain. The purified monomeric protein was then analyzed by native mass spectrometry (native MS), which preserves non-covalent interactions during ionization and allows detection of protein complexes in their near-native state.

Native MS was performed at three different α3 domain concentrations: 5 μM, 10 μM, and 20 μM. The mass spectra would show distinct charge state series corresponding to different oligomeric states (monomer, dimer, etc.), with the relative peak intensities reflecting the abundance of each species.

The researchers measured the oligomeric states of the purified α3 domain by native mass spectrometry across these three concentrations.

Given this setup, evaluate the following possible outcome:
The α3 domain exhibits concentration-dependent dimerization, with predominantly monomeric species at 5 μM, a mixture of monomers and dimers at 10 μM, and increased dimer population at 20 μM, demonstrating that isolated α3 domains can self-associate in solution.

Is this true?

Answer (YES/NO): YES